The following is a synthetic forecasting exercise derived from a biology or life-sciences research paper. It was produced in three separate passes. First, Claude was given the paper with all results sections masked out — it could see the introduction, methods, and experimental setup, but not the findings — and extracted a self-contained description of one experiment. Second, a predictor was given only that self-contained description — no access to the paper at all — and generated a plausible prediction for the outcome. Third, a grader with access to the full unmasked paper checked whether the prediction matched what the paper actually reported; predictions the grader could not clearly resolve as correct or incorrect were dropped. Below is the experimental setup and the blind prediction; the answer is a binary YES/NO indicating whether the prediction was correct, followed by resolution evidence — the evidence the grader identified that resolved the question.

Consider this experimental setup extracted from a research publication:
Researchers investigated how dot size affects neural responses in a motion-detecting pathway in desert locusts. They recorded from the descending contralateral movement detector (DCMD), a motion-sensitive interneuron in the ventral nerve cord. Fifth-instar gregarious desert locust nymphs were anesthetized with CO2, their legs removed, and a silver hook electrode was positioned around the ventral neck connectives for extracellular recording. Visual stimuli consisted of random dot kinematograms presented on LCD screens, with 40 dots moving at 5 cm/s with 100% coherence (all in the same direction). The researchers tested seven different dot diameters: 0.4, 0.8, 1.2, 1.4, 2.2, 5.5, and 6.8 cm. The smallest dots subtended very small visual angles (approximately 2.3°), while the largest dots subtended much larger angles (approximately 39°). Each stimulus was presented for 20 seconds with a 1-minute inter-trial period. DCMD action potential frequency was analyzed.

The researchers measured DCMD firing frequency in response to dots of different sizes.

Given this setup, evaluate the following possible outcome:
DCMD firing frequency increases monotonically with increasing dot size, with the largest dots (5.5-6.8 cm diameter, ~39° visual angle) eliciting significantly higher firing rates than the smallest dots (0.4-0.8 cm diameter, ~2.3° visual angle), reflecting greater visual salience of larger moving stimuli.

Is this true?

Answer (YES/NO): YES